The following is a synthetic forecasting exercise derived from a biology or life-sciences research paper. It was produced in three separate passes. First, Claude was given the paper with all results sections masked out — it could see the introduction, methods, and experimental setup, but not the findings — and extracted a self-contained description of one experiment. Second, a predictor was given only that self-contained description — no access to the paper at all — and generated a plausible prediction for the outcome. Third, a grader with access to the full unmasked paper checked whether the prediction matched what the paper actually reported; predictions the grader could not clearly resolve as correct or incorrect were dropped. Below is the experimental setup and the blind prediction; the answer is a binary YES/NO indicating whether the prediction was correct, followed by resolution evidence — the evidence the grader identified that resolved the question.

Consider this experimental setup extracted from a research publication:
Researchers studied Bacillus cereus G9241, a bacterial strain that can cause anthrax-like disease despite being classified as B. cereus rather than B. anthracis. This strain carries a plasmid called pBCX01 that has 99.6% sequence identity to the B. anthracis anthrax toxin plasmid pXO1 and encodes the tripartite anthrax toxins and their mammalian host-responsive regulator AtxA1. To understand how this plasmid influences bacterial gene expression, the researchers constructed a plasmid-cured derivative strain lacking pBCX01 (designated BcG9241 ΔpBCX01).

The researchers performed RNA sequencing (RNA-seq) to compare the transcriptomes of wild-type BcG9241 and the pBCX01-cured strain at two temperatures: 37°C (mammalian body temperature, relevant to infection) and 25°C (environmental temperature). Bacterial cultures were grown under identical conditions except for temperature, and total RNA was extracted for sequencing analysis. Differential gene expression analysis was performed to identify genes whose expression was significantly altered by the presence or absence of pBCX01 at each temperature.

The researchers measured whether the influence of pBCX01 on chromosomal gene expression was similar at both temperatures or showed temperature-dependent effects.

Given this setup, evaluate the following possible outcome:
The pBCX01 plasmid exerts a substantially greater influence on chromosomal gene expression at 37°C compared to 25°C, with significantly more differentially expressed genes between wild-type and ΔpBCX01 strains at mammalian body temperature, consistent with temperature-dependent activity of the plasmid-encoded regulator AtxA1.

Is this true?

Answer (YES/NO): YES